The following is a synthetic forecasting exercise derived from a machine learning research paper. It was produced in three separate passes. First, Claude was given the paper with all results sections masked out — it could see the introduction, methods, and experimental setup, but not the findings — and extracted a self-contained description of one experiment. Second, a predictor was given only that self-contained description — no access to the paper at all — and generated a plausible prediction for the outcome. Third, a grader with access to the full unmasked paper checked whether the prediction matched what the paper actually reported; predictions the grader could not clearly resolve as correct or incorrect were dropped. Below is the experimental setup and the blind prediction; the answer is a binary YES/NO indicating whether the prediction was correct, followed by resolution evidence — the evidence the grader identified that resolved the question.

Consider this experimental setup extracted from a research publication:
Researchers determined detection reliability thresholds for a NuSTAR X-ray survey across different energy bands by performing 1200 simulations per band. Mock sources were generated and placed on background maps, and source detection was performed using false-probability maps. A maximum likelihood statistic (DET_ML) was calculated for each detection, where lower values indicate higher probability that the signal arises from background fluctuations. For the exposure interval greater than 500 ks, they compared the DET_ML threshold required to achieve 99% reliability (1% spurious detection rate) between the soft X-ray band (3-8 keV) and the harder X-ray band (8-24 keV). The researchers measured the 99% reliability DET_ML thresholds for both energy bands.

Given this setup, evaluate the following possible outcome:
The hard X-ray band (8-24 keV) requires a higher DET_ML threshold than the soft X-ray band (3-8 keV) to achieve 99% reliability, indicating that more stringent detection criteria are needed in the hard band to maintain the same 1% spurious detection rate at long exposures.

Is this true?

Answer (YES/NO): YES